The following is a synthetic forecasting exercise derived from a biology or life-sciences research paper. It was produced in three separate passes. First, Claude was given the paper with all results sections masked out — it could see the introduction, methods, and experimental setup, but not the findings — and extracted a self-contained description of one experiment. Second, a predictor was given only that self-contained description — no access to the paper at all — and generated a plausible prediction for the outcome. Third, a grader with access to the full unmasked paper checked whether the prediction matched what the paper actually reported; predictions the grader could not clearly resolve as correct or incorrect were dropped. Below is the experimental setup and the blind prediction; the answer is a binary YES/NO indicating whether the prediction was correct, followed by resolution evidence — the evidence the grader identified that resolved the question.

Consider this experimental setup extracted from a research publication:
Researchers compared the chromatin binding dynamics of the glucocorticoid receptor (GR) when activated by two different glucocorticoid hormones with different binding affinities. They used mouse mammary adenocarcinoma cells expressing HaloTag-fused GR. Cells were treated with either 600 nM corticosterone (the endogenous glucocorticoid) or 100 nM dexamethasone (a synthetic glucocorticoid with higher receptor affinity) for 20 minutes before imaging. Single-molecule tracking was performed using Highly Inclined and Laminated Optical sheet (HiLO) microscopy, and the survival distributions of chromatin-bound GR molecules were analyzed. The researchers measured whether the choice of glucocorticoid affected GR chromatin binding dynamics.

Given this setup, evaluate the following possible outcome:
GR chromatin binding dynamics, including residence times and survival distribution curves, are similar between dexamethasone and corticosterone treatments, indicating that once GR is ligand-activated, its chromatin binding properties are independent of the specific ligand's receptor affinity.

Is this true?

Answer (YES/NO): NO